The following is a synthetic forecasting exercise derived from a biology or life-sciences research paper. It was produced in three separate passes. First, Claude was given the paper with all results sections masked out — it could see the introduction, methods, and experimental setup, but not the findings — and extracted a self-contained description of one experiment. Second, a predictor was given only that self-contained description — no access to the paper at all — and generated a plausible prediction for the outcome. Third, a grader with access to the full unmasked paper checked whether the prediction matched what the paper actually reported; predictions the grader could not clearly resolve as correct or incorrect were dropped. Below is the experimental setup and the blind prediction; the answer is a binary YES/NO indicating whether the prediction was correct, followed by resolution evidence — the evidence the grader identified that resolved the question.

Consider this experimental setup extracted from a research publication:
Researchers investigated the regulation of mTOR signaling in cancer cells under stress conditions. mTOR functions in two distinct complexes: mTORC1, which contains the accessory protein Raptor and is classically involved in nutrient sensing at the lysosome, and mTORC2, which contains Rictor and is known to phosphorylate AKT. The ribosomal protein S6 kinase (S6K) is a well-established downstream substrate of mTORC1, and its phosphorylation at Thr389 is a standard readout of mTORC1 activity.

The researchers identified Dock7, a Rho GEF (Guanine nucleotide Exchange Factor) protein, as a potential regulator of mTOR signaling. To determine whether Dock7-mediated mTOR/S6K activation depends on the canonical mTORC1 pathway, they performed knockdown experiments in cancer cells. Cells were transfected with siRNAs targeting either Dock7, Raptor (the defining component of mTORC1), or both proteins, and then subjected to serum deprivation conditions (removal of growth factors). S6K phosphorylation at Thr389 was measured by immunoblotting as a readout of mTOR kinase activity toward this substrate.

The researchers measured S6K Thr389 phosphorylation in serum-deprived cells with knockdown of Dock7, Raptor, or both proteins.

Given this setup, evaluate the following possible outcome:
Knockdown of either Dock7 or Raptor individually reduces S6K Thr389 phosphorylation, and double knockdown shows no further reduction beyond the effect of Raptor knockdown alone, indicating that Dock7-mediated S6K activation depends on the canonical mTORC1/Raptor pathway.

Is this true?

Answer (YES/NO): NO